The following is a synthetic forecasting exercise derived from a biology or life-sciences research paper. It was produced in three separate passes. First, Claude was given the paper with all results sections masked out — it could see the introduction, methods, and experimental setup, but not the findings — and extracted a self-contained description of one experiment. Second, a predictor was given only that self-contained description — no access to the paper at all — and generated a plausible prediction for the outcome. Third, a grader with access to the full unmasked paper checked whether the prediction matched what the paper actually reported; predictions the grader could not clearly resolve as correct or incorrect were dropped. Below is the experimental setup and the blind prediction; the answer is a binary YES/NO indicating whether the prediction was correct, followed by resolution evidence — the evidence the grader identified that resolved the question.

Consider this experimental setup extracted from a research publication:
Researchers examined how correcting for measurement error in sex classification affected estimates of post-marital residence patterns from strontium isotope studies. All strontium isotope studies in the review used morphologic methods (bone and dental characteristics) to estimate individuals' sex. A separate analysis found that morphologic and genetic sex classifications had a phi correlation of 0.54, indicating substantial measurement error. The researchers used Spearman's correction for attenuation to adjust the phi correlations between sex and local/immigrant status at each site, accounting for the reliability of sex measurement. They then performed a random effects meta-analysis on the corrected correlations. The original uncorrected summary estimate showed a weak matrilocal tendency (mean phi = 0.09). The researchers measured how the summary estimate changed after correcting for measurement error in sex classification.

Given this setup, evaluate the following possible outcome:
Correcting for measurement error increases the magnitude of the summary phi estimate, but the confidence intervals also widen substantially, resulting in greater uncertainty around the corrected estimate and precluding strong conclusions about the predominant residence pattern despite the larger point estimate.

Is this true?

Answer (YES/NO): NO